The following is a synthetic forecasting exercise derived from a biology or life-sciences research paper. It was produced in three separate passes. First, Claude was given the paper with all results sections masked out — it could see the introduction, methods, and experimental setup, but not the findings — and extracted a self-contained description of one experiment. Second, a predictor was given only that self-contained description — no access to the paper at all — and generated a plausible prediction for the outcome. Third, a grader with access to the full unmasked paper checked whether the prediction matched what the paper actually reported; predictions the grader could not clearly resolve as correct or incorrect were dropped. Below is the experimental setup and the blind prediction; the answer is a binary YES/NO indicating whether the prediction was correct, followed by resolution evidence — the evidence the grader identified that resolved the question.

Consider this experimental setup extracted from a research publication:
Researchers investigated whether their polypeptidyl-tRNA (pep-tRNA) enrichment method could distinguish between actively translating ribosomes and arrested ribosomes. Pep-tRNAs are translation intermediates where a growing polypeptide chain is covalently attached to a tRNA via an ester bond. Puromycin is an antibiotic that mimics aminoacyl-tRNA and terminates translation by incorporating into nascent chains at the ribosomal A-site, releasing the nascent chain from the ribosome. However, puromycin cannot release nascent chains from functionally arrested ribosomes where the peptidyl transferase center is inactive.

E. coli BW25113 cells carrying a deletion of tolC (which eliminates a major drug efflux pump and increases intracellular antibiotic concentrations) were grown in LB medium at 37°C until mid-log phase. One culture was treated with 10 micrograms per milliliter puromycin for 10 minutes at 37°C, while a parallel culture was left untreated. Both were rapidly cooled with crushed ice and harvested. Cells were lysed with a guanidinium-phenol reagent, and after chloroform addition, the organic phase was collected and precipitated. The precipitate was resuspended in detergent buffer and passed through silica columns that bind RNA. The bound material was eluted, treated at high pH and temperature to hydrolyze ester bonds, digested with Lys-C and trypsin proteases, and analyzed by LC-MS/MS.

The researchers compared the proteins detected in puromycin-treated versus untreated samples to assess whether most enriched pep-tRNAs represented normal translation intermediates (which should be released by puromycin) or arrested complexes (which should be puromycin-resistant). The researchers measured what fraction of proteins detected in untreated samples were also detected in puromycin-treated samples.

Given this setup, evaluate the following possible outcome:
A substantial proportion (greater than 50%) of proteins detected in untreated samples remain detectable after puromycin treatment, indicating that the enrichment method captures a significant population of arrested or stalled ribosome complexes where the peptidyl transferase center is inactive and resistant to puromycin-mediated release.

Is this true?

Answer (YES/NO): YES